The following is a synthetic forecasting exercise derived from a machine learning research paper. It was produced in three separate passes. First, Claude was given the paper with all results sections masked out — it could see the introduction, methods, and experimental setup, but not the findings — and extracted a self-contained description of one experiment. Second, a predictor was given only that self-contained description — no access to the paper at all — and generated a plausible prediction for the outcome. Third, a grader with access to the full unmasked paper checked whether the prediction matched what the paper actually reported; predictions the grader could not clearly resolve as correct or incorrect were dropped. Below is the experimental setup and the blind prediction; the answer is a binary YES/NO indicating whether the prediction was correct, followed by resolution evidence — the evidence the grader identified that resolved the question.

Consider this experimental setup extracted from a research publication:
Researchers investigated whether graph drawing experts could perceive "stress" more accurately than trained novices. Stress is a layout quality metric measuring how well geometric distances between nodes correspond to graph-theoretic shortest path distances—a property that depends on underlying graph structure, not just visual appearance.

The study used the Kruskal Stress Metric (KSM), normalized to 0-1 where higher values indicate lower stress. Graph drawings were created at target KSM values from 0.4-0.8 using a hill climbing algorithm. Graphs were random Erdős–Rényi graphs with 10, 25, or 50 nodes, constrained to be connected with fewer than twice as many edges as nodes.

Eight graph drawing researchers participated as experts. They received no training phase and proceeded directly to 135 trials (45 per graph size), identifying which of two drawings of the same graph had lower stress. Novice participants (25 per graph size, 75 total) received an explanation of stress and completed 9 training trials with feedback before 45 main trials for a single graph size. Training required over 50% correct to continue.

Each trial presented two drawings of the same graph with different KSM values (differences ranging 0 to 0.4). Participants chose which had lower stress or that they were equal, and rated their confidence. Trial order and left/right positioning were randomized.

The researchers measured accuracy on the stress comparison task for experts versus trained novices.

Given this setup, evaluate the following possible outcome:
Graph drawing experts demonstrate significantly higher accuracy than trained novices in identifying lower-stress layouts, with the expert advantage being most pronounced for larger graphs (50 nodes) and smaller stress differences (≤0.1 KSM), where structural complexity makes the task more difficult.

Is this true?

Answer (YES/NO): NO